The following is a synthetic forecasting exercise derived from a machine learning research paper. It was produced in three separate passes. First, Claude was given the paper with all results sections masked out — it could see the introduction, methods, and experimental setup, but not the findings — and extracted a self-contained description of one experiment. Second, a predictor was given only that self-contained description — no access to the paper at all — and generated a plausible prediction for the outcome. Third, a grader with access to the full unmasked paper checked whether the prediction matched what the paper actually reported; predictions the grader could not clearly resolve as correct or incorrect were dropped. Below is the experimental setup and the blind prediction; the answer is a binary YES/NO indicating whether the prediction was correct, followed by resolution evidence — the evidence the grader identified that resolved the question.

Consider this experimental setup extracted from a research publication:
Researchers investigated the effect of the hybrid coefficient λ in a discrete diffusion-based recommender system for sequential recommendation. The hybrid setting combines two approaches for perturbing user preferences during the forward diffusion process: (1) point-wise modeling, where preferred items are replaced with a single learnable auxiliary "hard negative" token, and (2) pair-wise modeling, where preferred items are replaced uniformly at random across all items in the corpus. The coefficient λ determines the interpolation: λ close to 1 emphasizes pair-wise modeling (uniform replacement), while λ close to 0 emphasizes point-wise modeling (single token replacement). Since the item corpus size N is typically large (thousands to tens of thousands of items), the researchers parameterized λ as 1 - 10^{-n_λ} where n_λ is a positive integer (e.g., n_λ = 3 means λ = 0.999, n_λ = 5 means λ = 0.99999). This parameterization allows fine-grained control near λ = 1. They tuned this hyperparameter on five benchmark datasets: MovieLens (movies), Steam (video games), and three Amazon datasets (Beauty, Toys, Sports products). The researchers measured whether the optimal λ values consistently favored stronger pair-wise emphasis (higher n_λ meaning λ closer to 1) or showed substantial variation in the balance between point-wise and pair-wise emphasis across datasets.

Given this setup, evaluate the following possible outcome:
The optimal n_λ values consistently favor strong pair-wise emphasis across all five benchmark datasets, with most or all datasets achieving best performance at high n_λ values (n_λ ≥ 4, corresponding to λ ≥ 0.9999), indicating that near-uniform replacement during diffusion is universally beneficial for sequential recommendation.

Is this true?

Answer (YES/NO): NO